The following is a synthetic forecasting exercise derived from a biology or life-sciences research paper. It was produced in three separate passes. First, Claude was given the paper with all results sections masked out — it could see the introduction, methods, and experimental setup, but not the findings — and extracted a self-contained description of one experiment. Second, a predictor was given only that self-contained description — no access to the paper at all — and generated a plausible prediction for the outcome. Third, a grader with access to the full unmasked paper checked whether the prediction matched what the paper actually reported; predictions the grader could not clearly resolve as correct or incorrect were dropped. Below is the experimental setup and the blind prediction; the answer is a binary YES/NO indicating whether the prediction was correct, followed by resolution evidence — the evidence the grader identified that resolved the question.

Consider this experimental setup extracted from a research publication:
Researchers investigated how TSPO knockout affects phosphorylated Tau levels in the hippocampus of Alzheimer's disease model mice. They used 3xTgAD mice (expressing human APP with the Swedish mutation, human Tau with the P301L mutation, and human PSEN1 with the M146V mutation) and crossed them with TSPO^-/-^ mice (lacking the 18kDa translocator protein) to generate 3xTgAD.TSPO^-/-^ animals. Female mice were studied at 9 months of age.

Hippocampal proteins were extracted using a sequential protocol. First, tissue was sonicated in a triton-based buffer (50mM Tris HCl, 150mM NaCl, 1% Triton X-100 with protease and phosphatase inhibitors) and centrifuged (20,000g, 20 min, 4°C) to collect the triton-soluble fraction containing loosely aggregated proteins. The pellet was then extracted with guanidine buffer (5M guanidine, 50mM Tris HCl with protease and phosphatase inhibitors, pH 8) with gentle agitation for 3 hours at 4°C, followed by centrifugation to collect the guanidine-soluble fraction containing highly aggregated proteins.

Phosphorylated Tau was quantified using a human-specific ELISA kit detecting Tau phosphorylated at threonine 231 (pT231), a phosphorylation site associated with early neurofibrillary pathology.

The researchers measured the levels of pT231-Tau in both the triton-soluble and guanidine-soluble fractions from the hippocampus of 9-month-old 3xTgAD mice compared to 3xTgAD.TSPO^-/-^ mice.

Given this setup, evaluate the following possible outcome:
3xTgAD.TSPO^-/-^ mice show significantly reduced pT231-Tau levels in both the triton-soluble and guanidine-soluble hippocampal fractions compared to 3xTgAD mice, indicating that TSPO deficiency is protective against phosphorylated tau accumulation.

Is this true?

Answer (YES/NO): YES